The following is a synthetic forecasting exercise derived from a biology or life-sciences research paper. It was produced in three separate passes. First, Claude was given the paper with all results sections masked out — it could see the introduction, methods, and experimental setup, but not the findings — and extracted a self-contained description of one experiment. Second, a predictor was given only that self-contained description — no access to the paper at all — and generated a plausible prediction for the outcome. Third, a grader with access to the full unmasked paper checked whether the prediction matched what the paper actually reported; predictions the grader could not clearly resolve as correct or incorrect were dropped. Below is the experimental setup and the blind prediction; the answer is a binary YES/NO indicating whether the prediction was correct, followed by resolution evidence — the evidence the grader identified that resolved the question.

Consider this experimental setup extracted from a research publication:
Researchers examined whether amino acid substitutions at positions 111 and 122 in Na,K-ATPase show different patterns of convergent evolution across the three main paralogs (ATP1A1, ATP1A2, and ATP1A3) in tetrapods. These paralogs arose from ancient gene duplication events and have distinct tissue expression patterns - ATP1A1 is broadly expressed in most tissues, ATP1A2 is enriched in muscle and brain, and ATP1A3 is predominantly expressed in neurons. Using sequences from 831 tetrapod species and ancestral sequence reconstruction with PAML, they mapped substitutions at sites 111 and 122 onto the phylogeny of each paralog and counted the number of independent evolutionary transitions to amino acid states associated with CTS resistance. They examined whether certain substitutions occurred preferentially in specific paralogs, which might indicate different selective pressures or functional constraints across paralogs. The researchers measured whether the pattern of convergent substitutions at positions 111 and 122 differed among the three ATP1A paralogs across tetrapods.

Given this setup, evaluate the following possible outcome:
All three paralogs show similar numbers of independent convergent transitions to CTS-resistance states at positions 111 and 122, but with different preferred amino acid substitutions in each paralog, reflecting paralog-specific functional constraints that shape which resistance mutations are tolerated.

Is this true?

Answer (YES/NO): NO